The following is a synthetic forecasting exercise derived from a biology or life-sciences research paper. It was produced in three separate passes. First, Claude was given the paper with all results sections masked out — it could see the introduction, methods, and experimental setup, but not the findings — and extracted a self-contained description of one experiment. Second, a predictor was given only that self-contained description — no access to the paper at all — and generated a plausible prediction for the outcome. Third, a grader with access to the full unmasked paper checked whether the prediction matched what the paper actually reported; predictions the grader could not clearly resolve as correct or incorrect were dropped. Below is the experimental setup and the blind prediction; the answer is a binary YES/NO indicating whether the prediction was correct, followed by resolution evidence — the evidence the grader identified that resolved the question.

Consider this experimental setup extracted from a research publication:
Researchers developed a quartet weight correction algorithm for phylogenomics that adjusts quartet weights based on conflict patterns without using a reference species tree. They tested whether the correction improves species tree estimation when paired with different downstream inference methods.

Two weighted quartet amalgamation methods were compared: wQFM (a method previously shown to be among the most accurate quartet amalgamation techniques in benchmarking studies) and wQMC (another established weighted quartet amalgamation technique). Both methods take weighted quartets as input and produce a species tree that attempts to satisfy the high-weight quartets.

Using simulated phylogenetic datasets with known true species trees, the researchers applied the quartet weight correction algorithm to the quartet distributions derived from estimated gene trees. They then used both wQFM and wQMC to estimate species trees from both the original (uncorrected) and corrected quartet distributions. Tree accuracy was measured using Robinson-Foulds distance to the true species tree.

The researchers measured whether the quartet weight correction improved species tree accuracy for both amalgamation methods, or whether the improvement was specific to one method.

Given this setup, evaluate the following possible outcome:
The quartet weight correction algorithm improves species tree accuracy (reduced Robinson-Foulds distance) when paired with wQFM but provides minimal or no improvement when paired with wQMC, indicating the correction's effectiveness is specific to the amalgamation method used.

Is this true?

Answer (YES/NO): NO